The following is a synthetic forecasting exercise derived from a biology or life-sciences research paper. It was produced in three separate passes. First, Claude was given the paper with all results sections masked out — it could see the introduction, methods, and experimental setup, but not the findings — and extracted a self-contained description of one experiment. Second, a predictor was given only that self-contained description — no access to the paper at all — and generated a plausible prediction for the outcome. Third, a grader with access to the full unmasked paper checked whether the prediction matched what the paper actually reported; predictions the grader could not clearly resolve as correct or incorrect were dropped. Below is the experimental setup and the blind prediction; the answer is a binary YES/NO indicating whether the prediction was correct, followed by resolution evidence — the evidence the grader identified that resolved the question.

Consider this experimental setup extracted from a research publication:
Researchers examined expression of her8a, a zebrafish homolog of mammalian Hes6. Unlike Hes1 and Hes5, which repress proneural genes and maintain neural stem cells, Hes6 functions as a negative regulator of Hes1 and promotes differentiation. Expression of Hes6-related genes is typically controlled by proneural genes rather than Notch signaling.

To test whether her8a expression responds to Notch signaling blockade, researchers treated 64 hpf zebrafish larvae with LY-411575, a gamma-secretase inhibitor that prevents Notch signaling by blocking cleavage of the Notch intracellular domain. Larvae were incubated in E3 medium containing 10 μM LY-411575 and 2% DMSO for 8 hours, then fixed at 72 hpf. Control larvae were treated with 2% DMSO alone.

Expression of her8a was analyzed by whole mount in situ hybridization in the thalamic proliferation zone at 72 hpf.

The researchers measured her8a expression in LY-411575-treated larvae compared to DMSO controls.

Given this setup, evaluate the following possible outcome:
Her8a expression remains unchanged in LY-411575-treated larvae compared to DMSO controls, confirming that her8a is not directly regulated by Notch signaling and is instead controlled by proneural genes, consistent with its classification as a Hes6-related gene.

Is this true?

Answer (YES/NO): NO